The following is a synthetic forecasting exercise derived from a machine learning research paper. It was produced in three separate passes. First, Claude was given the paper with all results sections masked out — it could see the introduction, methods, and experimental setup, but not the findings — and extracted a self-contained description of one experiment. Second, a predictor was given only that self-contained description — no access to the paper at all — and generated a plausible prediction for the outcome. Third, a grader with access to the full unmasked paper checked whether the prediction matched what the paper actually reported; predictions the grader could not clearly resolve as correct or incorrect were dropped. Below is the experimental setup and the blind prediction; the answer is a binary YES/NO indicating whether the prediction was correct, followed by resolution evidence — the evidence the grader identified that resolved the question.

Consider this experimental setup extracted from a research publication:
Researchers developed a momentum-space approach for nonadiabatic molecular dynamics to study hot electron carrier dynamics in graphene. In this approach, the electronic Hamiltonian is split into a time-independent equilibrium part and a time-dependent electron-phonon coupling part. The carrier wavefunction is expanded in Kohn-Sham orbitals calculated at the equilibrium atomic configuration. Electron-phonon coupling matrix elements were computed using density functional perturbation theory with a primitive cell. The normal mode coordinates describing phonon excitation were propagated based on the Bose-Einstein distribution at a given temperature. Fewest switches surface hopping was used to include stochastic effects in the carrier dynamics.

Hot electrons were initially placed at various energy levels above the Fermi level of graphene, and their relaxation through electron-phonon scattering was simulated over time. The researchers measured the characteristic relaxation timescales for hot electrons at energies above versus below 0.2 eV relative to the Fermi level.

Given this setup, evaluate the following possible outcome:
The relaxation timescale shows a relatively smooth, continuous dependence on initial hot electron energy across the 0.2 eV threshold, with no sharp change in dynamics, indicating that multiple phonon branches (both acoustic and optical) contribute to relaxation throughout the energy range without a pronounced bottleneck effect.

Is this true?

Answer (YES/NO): NO